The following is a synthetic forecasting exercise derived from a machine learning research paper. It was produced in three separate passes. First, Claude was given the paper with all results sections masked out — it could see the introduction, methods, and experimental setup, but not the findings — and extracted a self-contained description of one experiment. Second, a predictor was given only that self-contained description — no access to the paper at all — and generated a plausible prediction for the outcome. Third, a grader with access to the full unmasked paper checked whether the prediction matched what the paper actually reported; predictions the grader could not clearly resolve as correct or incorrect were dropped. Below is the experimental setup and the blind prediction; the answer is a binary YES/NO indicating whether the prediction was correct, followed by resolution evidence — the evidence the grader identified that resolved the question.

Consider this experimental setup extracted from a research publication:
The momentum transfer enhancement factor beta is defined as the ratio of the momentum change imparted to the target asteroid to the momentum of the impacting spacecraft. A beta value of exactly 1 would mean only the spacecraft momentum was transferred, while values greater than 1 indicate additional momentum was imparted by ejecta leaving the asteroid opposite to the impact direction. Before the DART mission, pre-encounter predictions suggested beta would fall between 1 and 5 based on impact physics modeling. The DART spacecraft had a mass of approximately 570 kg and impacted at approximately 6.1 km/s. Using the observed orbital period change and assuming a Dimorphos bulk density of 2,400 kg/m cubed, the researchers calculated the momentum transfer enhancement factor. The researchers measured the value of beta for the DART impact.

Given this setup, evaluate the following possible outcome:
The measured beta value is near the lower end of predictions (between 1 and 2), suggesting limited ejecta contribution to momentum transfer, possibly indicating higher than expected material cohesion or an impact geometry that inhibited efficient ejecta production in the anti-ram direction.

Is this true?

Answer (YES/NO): NO